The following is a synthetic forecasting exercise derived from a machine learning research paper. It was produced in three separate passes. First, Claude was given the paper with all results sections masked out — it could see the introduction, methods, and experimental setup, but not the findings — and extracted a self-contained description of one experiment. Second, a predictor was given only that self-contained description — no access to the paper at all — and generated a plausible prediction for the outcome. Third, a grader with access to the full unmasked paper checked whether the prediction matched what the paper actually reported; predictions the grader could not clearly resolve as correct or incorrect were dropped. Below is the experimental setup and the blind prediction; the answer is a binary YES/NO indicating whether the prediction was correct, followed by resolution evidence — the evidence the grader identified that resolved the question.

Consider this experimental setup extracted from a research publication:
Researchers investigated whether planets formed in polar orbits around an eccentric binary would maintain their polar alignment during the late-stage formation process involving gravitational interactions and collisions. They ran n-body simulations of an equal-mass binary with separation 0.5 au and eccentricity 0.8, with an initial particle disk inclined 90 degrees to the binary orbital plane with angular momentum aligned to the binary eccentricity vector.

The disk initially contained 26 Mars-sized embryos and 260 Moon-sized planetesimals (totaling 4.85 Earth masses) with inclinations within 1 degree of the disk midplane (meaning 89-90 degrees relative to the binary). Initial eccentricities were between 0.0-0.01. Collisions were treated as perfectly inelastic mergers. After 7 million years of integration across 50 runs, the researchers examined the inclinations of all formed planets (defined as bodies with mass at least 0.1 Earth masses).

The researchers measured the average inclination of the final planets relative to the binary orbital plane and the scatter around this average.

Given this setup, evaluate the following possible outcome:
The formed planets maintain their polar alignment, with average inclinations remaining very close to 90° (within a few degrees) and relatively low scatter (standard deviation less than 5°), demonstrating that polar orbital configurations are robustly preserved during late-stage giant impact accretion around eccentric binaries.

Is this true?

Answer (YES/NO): YES